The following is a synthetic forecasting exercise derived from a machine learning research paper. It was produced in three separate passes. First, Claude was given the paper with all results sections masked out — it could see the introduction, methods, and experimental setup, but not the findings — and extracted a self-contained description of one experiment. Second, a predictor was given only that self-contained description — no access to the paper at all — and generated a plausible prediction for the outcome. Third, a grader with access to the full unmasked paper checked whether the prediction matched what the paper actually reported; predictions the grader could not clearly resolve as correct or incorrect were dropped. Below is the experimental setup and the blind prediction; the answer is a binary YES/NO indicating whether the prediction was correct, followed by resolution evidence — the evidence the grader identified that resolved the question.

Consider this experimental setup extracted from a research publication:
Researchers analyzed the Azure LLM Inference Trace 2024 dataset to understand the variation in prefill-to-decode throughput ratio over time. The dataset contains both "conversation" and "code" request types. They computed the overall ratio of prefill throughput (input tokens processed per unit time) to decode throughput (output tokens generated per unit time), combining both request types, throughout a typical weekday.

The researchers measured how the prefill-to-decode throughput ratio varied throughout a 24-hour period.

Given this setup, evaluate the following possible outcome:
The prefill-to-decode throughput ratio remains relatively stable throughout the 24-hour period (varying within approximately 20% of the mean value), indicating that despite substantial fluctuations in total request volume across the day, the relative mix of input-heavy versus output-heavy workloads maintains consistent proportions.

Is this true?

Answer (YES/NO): NO